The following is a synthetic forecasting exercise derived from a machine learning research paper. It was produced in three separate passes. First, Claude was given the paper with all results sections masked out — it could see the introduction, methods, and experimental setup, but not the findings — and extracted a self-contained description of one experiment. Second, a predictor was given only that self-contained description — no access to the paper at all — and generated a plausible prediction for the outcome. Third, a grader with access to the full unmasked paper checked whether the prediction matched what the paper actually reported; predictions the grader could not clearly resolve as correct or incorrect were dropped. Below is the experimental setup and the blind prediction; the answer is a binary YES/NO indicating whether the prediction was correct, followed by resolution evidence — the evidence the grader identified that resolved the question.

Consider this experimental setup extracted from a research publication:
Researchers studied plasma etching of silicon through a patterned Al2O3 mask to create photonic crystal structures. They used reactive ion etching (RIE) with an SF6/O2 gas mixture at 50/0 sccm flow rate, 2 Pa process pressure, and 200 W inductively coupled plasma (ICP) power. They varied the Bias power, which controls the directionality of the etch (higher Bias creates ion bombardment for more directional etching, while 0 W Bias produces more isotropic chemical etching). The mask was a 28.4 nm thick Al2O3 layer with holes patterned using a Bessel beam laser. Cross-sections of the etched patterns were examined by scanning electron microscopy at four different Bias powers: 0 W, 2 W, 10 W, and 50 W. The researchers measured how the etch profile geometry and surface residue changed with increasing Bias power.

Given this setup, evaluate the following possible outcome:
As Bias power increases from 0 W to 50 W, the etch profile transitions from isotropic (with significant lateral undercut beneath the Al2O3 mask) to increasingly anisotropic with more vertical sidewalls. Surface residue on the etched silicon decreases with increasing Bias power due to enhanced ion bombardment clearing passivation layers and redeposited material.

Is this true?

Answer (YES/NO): NO